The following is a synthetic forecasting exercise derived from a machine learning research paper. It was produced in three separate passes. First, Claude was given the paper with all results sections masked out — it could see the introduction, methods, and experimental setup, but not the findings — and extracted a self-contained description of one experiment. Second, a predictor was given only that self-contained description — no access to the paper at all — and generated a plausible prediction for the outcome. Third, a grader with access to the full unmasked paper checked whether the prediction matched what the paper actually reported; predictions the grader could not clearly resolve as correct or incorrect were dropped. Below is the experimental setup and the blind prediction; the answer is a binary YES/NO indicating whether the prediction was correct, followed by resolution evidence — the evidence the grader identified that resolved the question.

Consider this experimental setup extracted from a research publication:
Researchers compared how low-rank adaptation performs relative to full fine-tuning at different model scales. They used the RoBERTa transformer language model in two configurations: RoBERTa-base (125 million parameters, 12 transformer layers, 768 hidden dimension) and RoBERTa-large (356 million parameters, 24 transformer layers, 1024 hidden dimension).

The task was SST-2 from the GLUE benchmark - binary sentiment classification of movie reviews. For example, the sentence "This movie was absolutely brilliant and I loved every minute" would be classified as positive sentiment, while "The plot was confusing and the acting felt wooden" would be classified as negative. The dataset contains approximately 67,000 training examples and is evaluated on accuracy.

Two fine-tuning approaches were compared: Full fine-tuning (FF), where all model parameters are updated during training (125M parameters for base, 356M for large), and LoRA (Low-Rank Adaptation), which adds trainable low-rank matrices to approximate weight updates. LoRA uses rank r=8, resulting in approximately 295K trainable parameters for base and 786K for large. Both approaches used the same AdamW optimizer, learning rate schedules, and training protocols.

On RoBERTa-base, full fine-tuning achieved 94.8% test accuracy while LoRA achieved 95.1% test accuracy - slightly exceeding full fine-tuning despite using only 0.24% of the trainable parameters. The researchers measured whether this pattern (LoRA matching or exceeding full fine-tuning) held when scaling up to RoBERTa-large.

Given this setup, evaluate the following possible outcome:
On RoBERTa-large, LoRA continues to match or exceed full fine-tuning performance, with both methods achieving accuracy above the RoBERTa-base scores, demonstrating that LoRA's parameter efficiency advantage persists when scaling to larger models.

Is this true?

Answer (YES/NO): NO